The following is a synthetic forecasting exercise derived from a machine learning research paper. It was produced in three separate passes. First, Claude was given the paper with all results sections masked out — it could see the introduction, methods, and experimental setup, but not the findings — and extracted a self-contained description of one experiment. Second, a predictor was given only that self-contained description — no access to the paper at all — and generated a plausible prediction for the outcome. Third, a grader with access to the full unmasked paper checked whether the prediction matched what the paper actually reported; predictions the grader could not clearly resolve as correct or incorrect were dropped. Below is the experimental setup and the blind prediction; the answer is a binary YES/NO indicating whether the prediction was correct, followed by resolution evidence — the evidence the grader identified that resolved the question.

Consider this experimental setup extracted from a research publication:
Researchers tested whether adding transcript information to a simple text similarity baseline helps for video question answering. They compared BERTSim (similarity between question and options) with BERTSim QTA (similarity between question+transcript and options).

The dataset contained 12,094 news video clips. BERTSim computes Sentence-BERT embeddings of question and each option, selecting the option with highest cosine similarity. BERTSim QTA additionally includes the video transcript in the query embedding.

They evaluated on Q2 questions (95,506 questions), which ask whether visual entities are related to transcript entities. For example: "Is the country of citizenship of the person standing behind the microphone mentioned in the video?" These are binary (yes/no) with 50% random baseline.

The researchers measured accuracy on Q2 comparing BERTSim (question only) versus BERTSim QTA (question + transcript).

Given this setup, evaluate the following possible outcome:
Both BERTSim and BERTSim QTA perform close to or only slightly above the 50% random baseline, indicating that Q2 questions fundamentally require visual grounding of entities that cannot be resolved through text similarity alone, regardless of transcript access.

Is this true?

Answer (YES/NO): YES